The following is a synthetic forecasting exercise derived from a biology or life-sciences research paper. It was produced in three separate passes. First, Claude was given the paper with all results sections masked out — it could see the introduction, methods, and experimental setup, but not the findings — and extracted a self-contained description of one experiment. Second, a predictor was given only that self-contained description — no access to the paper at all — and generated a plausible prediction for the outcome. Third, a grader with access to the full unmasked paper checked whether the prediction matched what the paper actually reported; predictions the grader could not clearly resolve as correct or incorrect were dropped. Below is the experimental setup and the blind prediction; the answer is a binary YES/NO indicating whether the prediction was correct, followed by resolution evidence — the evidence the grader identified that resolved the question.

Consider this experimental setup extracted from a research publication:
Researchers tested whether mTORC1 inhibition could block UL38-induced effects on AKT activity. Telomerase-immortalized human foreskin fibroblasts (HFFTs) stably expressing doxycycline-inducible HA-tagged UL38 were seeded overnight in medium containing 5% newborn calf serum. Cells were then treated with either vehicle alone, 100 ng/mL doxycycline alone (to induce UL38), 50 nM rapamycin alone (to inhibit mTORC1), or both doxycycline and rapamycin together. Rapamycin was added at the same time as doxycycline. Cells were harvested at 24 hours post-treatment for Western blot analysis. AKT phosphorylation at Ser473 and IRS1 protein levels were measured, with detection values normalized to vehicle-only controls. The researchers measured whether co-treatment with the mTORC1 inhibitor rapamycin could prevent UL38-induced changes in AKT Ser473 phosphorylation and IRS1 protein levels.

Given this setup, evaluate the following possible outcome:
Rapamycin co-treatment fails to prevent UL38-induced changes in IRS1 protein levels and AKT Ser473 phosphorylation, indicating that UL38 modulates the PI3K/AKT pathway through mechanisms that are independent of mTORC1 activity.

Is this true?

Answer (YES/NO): NO